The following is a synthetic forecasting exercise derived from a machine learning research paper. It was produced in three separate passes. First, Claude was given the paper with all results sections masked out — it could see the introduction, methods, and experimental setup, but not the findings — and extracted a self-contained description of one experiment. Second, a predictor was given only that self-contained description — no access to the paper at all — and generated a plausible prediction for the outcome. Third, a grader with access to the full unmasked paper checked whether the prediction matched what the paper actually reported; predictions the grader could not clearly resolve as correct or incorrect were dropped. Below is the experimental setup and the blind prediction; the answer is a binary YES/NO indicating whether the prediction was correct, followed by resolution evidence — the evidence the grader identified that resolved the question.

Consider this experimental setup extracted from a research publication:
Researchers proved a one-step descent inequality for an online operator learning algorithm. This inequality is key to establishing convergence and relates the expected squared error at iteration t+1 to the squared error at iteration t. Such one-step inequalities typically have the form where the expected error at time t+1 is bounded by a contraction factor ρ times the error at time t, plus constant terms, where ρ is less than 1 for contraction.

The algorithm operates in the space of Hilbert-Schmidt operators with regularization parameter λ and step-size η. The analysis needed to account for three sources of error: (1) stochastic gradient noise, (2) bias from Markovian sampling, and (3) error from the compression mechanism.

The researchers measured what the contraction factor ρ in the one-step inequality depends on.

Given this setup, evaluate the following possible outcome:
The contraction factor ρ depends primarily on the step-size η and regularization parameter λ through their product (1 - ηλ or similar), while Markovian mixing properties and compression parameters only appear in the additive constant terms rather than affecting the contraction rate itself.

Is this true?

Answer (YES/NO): YES